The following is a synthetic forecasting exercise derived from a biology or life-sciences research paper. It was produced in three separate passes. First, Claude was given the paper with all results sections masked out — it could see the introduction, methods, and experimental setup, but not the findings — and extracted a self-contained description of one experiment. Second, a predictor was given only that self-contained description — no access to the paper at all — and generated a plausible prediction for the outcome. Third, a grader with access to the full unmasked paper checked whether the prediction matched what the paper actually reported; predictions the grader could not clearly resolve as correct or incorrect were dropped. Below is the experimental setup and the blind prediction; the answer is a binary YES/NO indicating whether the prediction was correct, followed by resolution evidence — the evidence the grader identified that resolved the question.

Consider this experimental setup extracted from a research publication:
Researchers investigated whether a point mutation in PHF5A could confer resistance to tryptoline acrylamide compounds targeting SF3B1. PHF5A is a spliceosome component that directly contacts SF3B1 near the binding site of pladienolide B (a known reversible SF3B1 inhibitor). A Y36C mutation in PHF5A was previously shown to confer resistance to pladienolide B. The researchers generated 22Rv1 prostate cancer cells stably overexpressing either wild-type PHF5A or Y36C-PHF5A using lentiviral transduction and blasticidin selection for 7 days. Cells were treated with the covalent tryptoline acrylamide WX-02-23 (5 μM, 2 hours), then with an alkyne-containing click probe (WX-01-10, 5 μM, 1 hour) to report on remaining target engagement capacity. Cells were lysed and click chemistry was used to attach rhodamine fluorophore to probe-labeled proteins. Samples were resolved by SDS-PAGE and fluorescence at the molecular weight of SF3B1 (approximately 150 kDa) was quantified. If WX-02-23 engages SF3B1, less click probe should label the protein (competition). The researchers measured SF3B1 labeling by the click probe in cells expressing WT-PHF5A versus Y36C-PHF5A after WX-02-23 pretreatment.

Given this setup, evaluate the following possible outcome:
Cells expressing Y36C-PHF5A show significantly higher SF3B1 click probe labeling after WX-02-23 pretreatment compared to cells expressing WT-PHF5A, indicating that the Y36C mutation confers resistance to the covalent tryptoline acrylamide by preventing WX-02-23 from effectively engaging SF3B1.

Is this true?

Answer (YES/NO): NO